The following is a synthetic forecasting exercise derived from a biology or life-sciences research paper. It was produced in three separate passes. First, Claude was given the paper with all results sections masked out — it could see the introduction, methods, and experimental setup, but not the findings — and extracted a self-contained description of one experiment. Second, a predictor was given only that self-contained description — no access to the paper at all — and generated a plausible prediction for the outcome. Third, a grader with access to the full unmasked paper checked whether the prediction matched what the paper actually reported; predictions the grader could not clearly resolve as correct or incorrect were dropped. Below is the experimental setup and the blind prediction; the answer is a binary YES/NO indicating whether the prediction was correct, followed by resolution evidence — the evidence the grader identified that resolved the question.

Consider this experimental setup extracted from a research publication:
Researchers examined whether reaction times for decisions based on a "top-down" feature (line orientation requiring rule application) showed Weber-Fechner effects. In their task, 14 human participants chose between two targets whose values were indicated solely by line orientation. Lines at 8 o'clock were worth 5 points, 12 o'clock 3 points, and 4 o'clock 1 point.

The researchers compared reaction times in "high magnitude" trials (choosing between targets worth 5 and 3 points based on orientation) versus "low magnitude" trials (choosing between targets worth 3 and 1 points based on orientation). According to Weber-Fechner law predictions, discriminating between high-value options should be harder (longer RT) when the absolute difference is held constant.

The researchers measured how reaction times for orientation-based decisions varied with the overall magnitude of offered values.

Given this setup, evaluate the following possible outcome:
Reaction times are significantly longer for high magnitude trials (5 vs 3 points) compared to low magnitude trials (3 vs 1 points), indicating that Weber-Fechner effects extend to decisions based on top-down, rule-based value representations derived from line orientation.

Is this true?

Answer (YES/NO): NO